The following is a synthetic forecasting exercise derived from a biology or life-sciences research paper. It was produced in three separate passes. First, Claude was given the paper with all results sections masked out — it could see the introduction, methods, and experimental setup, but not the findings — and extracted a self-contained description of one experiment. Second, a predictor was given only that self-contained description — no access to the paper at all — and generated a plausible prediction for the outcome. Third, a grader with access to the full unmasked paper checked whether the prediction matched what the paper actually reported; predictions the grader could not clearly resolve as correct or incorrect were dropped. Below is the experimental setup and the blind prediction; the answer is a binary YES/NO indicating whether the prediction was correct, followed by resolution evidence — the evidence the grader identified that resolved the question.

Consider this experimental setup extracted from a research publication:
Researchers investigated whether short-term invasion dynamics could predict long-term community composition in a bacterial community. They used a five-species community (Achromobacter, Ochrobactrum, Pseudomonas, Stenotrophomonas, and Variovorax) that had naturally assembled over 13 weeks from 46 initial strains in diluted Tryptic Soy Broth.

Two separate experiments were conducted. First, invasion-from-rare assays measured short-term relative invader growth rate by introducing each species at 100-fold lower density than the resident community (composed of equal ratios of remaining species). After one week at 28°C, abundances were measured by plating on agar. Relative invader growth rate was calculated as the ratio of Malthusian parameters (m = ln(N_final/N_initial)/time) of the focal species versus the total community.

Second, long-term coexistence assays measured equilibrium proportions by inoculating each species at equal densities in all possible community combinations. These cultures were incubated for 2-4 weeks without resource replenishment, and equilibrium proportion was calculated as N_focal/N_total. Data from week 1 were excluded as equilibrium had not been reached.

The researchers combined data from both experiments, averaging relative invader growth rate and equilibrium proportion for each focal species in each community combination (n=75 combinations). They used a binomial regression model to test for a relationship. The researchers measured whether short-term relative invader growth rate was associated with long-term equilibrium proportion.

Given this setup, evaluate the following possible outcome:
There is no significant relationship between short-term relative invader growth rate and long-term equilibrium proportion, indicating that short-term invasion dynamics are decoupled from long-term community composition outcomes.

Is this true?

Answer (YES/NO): NO